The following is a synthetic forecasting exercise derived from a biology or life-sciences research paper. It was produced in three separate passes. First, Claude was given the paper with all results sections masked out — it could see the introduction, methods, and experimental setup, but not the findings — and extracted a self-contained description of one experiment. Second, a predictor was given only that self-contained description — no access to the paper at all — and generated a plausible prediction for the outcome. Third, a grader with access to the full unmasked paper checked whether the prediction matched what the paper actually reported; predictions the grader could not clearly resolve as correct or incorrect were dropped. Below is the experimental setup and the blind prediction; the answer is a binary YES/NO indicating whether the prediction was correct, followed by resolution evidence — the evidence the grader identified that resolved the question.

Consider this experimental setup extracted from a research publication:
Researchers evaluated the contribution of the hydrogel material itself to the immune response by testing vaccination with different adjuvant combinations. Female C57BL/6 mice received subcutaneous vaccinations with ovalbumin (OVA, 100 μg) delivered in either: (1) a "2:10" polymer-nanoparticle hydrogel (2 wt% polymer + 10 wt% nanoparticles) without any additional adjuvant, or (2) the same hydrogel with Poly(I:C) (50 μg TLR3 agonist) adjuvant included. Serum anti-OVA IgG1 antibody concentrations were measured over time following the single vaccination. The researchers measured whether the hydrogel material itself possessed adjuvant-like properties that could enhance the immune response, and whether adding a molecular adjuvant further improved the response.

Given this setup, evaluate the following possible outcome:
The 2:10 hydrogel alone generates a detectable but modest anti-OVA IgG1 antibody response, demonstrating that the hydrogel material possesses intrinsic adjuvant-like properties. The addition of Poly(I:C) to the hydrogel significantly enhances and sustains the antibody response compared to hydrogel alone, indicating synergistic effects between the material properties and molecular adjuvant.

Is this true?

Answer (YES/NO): YES